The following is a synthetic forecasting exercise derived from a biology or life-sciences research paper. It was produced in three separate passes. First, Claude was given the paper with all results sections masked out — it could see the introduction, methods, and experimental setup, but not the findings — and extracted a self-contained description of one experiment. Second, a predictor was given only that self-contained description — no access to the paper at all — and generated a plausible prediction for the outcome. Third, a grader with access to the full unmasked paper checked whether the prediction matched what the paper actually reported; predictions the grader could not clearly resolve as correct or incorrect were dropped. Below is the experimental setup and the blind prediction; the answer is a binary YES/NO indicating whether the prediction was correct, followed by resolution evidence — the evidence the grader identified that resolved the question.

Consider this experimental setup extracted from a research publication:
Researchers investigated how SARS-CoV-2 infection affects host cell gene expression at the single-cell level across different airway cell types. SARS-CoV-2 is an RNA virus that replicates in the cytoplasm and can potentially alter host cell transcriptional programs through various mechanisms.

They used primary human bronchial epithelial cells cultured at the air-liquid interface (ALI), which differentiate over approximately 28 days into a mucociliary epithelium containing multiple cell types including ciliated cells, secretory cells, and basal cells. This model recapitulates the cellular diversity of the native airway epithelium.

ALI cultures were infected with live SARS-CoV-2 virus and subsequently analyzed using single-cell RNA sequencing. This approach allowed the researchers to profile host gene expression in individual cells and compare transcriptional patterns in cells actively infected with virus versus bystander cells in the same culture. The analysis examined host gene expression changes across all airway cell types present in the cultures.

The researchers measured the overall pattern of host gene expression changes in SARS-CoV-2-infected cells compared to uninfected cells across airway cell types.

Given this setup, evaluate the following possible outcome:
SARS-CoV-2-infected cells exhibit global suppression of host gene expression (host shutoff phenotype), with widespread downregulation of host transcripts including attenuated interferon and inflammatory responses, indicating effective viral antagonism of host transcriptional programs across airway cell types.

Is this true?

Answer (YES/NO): NO